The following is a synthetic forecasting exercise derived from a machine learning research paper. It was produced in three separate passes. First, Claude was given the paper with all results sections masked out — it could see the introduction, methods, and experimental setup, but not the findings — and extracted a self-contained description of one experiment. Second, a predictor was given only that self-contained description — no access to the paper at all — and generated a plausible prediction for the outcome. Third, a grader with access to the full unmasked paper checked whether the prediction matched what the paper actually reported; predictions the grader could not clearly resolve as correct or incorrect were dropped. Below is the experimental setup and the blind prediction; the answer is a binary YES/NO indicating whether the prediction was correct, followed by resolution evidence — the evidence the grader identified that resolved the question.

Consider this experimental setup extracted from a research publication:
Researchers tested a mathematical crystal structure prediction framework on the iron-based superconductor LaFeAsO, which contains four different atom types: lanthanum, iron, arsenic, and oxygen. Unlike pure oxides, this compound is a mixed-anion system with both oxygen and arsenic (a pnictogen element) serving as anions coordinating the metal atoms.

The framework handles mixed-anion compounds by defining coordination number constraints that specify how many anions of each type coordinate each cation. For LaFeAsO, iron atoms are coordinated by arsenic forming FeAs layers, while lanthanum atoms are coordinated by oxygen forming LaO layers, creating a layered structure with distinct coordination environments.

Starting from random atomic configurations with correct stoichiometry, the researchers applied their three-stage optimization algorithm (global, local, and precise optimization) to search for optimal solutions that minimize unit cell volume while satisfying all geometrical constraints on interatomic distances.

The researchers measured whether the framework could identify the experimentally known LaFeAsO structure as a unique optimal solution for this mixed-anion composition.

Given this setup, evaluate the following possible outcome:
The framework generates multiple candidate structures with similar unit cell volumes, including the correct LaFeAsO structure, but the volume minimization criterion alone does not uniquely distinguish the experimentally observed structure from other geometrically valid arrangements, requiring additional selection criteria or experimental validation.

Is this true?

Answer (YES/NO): NO